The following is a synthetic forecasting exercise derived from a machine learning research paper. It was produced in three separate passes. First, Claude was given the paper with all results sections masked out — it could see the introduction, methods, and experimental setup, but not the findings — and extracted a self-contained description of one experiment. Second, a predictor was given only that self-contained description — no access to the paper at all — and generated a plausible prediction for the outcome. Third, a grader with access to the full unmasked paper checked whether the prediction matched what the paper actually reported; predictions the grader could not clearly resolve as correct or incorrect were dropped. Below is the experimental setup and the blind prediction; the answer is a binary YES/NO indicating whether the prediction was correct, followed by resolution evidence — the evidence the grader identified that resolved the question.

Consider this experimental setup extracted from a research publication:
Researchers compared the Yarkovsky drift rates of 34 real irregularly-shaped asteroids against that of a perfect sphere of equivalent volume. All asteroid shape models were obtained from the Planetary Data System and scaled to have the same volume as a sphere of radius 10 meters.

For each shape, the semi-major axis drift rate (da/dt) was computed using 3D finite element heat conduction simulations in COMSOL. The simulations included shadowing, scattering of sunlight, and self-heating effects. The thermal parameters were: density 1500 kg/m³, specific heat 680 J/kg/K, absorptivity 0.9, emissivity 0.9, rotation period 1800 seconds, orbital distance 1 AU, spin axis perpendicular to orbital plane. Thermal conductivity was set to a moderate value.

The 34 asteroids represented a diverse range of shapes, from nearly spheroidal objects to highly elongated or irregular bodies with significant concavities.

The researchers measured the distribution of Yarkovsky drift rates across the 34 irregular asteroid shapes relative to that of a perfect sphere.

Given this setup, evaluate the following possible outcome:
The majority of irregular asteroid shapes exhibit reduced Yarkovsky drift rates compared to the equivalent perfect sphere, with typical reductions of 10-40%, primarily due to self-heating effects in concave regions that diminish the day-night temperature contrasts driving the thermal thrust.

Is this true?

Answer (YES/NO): NO